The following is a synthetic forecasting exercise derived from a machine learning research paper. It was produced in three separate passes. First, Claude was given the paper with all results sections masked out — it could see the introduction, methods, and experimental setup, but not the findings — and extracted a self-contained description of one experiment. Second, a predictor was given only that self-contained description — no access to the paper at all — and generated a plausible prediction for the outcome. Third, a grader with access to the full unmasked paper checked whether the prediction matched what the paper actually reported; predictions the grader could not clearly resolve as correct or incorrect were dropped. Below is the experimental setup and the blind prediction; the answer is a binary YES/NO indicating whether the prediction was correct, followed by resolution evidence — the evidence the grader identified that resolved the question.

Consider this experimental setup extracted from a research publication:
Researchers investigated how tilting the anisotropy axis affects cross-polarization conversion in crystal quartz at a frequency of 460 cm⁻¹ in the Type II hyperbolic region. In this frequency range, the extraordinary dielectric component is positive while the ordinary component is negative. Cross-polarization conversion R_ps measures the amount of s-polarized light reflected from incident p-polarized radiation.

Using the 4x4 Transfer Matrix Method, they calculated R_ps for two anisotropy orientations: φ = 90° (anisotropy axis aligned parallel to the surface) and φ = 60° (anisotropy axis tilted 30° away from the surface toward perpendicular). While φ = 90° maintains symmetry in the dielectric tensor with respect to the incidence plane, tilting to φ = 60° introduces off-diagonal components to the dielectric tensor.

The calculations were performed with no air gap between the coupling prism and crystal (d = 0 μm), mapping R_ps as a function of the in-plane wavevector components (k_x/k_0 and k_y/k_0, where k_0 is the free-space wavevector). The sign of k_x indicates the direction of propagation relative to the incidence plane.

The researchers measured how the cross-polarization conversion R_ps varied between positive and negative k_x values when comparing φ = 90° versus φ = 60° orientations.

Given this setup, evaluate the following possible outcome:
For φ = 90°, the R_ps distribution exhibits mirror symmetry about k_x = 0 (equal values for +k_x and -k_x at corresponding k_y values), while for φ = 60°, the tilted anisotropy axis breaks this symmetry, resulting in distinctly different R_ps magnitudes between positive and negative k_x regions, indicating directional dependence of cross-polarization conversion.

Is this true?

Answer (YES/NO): YES